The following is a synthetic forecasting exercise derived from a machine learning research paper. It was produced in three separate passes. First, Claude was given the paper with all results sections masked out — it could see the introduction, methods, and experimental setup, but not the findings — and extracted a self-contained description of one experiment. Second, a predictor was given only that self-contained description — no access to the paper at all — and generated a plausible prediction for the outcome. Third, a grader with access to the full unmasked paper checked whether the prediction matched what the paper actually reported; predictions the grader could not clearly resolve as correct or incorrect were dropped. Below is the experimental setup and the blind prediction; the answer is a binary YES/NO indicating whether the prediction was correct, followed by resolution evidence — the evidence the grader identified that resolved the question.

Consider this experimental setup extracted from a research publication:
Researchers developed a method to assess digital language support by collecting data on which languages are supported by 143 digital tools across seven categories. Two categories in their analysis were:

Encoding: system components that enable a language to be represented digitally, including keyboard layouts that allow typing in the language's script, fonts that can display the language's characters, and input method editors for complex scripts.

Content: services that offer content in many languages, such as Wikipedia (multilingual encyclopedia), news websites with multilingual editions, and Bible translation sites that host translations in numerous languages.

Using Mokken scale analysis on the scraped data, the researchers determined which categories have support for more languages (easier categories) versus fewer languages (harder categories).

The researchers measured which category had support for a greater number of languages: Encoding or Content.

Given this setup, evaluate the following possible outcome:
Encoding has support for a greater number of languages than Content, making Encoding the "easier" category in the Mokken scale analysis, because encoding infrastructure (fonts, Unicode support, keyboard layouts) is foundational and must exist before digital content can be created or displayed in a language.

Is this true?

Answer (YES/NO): NO